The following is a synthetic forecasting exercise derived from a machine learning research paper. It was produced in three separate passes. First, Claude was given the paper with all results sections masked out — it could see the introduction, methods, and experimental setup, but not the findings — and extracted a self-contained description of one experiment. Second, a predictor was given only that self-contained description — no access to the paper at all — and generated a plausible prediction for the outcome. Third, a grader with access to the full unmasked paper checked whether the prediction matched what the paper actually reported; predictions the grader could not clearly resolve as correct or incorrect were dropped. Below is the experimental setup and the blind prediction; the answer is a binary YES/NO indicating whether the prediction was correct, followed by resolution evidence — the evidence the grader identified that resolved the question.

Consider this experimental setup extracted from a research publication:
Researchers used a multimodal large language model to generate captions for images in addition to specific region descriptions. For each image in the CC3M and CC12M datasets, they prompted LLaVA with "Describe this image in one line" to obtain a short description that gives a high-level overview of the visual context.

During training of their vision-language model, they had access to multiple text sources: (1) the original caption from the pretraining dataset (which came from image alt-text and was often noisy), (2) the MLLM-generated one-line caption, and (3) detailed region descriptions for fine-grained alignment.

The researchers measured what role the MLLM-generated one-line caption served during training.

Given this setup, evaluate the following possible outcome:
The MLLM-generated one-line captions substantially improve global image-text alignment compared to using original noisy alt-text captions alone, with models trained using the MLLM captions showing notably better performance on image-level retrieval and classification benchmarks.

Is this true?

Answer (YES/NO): NO